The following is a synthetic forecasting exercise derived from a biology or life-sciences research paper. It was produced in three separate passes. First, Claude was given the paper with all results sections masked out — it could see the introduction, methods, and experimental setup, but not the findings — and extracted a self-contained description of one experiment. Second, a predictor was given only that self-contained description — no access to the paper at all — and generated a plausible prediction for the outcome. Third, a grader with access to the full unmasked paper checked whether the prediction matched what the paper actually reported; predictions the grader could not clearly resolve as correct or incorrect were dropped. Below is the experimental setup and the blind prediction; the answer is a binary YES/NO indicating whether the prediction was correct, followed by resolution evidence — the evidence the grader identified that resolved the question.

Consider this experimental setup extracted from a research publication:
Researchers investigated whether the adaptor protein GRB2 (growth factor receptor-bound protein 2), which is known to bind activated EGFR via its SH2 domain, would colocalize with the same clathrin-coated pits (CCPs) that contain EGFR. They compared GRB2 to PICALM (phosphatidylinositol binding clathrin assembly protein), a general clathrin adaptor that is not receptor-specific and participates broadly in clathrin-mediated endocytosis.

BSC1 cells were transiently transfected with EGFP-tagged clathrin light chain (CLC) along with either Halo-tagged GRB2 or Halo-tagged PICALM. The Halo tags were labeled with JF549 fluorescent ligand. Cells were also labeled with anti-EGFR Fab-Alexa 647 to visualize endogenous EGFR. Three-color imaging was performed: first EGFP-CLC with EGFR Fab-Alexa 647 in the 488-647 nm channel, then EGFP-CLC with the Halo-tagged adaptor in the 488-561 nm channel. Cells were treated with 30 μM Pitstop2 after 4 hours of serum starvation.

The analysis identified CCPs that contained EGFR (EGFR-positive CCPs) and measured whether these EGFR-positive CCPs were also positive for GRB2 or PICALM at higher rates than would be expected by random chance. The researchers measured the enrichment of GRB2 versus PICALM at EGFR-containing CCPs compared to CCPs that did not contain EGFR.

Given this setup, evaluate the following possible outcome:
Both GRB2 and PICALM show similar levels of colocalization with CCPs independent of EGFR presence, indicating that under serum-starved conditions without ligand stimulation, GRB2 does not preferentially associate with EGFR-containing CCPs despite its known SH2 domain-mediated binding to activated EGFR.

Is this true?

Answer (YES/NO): NO